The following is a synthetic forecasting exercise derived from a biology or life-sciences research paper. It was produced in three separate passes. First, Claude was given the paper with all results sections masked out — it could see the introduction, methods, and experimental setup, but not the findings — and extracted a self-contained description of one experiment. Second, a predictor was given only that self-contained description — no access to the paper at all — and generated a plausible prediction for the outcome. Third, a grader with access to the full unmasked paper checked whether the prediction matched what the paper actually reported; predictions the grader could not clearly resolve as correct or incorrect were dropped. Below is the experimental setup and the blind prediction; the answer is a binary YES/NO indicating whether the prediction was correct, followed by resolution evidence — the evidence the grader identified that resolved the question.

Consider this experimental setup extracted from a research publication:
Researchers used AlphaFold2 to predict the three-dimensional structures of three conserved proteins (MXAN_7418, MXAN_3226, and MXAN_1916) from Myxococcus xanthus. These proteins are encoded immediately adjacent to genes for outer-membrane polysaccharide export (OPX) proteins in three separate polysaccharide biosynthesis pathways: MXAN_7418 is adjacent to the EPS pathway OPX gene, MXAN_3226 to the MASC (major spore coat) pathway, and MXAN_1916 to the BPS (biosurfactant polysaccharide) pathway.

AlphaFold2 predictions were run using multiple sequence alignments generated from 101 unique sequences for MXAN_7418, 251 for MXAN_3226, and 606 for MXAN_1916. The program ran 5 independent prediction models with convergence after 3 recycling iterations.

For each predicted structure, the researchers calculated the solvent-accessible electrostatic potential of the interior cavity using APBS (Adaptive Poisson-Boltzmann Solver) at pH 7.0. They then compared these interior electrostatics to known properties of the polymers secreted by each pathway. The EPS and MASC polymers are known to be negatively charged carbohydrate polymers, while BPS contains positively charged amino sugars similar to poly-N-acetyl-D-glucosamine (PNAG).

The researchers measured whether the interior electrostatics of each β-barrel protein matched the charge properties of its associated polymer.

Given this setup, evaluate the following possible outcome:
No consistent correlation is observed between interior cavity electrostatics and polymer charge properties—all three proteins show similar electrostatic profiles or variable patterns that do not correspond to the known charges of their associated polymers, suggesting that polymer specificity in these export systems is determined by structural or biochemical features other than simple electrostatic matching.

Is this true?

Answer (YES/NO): NO